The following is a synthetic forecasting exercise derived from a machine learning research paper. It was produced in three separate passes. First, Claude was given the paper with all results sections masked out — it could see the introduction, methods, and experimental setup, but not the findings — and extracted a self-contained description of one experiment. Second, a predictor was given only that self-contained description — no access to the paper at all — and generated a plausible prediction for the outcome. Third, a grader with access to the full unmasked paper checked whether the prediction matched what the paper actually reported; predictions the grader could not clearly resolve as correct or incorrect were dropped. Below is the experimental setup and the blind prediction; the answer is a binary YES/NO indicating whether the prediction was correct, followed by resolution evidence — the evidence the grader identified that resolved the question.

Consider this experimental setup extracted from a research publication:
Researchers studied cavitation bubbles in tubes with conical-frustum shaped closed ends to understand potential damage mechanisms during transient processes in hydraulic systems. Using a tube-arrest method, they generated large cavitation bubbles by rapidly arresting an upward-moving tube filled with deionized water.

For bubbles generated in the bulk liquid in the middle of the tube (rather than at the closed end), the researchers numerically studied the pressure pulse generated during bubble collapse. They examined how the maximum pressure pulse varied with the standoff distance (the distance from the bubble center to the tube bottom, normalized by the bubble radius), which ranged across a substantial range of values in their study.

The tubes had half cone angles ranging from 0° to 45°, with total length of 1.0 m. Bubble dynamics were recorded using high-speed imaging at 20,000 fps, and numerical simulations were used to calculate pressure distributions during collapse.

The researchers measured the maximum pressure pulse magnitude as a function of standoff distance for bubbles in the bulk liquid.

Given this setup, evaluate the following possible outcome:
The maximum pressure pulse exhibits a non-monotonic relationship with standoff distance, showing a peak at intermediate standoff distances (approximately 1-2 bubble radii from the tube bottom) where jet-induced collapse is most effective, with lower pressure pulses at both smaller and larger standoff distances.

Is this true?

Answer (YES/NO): NO